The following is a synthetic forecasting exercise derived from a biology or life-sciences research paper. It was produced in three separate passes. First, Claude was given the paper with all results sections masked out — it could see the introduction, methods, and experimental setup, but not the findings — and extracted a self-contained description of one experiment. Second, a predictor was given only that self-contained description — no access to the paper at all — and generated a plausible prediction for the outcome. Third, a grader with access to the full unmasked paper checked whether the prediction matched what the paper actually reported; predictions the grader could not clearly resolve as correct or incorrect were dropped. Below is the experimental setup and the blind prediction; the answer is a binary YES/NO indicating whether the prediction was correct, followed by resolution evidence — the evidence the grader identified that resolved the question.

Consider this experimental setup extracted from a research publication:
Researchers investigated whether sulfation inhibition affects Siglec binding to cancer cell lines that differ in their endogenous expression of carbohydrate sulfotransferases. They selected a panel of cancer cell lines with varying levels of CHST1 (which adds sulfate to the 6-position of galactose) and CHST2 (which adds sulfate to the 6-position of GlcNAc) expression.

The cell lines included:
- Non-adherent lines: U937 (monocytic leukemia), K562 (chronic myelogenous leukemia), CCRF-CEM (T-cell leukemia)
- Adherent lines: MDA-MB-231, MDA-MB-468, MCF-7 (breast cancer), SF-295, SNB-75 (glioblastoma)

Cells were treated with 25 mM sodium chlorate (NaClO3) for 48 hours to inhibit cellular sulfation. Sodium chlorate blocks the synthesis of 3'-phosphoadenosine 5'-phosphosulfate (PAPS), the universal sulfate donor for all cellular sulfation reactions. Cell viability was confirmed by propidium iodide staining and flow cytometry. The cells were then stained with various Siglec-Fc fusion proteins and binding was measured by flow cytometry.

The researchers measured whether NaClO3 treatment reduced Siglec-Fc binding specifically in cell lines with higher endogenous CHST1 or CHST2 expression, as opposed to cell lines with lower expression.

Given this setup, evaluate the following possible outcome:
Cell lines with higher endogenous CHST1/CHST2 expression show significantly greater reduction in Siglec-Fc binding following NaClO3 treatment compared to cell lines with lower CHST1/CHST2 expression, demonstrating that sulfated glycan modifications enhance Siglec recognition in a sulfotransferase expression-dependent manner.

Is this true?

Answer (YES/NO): YES